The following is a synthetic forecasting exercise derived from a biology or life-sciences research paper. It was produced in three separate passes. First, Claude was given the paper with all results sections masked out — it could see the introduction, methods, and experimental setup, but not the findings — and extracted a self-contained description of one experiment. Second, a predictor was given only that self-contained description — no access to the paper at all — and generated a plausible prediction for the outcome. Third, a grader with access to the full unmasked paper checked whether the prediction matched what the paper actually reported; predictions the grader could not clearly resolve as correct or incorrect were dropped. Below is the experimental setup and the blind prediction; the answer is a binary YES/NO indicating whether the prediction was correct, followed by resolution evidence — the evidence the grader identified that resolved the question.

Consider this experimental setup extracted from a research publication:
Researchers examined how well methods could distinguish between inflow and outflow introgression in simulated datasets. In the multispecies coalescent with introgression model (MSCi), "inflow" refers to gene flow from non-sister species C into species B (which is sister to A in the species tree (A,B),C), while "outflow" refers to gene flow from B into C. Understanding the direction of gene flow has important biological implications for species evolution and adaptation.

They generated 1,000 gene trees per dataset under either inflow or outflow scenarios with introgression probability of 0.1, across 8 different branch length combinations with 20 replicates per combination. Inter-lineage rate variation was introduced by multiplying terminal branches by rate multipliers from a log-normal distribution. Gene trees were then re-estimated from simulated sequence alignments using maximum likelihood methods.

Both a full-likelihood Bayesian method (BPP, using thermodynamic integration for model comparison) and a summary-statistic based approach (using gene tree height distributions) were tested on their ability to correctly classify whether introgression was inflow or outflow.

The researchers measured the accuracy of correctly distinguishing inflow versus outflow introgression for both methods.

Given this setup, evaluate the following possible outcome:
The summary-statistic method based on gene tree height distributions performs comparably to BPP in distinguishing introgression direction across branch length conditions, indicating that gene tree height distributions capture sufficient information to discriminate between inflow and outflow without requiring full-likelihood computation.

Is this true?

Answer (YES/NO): NO